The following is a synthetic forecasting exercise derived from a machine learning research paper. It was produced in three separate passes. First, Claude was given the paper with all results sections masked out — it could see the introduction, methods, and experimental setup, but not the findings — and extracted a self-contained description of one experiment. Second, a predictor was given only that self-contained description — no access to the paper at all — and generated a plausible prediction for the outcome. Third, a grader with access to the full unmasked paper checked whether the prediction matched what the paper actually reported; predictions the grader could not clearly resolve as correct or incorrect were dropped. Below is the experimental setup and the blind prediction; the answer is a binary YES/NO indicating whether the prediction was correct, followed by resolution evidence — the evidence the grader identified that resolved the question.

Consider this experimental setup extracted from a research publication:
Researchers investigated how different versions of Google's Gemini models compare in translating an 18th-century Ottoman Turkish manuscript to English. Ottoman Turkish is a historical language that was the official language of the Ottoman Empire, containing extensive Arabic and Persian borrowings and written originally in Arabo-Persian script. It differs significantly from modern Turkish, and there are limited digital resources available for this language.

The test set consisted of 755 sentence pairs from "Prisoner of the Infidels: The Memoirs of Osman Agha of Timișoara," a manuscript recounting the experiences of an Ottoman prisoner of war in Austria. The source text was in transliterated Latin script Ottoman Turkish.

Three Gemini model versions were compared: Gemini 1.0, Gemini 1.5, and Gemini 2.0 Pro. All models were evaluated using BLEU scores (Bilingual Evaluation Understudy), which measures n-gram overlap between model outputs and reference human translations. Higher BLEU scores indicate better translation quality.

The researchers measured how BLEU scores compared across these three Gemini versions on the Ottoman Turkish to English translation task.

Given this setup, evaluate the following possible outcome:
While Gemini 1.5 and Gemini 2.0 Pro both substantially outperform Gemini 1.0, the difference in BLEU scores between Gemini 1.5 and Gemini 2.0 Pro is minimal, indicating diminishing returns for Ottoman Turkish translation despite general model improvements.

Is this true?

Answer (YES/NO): NO